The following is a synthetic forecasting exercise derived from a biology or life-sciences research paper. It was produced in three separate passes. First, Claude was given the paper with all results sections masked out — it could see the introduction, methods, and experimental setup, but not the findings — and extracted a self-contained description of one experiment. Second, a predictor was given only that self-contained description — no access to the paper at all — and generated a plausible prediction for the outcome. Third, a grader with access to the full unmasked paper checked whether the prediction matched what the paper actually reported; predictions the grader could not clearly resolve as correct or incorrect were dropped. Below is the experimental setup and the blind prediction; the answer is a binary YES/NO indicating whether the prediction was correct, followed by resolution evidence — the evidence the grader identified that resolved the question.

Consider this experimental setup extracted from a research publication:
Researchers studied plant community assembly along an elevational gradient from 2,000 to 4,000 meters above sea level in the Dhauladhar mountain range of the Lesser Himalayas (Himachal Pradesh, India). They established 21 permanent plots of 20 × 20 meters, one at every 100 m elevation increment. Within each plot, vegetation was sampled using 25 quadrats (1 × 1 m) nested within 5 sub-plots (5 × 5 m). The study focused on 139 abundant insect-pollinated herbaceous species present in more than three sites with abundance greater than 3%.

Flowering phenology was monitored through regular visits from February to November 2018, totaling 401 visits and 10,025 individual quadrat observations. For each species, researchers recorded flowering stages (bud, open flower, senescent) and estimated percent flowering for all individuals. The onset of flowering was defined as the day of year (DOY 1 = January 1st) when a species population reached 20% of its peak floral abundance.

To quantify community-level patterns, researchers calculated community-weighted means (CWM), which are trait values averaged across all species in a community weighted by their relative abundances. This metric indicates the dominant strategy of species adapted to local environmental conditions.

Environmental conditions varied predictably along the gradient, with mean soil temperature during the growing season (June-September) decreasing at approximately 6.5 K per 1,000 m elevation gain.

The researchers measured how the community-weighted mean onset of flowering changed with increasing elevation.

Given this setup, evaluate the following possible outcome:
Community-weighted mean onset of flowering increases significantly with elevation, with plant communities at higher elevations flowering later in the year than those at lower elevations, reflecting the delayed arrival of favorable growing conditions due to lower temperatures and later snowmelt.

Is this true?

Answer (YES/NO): YES